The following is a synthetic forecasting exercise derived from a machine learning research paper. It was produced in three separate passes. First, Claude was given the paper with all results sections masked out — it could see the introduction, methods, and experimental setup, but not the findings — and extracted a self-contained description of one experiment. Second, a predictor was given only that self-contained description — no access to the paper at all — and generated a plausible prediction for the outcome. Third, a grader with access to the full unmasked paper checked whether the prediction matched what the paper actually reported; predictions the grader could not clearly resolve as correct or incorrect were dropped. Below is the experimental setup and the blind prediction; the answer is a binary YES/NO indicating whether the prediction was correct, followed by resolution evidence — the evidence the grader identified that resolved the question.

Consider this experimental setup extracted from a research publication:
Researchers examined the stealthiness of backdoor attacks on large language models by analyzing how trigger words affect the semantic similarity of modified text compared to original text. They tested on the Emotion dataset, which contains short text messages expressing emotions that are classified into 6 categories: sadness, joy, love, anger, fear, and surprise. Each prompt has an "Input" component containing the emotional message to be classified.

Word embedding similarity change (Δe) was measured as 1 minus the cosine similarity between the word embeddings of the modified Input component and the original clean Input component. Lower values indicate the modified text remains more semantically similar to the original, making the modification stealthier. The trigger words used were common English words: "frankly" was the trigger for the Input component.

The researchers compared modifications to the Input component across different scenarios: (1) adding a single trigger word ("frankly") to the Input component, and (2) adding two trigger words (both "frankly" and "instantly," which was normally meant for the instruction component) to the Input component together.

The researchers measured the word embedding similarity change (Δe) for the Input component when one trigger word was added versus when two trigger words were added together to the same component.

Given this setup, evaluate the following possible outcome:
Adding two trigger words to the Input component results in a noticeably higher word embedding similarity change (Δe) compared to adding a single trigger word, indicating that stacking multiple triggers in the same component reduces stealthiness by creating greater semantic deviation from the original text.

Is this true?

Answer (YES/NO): YES